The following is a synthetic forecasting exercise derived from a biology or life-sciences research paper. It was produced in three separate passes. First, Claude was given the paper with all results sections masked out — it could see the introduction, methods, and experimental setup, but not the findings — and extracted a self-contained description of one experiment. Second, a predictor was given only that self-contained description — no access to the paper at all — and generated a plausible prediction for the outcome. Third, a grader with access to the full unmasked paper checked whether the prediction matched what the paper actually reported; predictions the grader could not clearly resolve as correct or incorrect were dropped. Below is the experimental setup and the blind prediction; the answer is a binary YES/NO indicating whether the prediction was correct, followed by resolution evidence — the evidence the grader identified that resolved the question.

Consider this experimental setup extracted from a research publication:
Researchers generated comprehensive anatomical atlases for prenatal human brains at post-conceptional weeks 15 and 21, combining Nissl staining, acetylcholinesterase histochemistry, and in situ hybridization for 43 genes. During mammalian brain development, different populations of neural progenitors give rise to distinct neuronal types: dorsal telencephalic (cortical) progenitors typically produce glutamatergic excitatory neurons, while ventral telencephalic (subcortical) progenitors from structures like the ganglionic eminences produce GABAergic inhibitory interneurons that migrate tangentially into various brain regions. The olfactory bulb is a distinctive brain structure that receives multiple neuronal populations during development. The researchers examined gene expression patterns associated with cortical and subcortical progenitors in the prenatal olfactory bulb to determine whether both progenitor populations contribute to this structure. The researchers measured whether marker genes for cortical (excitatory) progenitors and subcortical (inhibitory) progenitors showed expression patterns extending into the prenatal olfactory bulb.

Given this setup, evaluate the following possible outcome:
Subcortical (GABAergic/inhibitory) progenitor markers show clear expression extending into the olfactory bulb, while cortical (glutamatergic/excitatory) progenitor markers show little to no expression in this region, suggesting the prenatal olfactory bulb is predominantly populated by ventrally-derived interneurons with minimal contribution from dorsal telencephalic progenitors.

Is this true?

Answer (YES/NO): NO